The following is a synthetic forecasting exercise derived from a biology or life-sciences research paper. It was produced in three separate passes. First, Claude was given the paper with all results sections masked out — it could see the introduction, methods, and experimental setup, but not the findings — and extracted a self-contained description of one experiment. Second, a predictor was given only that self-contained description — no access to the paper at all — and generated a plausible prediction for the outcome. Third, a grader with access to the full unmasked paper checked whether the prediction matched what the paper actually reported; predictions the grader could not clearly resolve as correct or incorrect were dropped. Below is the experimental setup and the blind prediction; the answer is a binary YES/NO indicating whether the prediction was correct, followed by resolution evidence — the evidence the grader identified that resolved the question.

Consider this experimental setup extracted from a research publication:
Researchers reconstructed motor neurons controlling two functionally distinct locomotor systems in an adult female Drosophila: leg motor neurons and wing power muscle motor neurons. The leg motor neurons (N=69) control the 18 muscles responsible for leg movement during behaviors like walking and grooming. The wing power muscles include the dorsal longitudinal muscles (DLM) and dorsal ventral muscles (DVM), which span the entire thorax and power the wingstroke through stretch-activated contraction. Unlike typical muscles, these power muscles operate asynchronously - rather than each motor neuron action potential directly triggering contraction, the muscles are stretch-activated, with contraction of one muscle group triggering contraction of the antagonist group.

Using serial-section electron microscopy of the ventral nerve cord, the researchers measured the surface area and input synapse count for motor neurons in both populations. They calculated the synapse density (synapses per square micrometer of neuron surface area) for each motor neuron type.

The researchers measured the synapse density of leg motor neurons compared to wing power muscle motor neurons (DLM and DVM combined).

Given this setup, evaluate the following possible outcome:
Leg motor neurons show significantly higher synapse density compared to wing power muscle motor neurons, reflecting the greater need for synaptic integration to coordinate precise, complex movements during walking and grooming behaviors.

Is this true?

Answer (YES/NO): YES